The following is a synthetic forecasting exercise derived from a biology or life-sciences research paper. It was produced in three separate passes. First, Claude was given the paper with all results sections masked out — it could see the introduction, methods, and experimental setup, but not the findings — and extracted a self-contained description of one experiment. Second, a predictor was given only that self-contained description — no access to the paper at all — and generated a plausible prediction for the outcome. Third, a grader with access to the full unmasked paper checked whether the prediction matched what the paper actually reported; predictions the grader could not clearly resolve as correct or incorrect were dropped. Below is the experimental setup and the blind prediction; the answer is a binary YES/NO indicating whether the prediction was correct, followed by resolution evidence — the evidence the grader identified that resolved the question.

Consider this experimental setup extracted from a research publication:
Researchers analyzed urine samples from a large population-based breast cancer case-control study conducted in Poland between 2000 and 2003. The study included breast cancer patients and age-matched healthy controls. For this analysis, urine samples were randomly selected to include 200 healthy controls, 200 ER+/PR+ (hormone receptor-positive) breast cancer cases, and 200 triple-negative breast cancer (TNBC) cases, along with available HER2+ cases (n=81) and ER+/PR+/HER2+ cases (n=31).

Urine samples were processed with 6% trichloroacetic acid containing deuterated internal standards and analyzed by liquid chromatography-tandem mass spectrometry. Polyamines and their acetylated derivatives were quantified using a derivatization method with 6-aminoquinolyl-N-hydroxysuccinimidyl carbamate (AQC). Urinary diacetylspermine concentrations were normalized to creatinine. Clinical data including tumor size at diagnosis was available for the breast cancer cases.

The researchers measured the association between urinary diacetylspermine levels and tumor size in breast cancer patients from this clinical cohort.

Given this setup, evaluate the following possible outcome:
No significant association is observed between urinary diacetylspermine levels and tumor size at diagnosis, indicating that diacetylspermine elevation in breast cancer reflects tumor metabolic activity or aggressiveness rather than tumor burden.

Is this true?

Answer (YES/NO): NO